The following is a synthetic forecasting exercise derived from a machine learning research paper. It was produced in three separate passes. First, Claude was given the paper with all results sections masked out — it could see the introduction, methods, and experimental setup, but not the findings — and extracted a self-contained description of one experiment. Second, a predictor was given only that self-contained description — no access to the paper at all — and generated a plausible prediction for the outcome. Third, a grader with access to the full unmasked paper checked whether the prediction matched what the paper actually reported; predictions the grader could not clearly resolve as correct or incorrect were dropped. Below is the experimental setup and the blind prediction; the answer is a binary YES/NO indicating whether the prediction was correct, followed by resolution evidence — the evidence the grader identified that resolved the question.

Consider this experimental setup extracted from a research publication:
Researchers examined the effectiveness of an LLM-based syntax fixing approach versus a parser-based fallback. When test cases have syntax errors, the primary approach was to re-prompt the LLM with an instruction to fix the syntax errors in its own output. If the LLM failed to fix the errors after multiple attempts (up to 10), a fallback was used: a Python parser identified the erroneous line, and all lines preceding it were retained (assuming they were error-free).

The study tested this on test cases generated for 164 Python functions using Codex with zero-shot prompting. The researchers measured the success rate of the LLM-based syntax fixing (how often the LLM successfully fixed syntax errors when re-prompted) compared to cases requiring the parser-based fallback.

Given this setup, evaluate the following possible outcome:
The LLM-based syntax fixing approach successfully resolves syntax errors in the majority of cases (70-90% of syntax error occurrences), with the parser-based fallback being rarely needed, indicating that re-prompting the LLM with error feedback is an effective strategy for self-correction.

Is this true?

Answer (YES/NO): NO